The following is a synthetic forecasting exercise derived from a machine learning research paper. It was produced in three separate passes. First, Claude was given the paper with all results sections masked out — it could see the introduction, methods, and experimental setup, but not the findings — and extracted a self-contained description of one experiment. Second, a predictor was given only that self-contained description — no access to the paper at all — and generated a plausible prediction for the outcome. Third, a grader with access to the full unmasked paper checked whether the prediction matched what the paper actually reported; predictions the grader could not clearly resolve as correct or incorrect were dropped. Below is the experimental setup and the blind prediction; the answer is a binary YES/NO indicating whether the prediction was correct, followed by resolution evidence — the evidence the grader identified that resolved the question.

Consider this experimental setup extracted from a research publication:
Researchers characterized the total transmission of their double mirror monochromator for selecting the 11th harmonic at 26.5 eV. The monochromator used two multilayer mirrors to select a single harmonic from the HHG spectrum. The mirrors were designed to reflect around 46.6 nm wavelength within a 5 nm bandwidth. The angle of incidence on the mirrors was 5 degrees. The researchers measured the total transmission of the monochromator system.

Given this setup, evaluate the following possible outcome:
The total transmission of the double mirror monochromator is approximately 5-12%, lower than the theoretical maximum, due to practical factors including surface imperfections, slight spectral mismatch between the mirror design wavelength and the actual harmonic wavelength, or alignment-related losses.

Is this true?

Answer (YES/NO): YES